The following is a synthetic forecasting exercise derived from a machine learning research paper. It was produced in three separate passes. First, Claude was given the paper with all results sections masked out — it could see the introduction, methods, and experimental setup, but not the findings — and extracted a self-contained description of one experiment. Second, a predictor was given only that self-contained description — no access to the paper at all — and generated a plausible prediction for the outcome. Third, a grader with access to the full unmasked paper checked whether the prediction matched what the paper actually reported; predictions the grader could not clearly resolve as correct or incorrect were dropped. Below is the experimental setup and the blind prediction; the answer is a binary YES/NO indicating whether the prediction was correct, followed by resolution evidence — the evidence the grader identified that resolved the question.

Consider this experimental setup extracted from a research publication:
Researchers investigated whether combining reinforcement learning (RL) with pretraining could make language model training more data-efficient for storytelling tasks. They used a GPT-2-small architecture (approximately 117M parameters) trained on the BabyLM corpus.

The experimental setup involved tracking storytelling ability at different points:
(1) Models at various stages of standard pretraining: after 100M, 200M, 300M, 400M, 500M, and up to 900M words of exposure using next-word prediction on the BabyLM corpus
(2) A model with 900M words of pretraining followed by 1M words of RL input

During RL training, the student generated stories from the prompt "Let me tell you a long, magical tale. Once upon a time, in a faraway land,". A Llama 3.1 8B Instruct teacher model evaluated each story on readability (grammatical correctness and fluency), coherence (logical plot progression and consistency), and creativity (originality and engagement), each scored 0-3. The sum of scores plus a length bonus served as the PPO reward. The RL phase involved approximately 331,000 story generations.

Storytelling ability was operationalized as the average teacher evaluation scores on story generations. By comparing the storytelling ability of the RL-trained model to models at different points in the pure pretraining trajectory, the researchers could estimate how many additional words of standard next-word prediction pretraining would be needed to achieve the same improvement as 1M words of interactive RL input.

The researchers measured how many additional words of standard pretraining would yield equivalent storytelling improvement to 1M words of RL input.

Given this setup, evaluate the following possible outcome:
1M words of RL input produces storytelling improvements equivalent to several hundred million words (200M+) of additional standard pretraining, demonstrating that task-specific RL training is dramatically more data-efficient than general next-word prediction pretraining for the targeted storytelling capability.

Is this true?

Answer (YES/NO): YES